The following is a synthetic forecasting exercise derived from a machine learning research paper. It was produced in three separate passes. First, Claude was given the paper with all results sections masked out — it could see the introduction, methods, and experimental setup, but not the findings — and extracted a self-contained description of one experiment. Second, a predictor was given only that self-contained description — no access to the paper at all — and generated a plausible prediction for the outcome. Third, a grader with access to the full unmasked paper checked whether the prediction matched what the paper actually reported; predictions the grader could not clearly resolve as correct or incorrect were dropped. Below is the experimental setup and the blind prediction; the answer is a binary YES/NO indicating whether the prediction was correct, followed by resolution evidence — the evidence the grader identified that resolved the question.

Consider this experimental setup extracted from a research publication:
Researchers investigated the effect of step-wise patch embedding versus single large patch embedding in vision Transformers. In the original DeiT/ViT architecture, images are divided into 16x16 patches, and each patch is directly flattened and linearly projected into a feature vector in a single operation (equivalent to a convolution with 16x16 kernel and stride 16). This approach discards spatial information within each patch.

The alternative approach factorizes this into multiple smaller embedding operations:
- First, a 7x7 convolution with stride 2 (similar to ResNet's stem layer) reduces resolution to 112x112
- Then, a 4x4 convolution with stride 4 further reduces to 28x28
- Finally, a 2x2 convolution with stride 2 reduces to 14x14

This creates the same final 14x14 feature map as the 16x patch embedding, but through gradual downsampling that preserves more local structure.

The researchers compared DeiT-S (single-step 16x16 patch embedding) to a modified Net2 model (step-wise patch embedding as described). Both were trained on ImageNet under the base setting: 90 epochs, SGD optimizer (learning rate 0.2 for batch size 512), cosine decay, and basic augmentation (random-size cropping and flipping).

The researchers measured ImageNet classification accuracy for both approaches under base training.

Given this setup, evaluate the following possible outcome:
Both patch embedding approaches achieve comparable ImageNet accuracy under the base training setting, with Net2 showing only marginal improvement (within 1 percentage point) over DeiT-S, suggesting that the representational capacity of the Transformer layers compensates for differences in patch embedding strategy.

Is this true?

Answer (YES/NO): NO